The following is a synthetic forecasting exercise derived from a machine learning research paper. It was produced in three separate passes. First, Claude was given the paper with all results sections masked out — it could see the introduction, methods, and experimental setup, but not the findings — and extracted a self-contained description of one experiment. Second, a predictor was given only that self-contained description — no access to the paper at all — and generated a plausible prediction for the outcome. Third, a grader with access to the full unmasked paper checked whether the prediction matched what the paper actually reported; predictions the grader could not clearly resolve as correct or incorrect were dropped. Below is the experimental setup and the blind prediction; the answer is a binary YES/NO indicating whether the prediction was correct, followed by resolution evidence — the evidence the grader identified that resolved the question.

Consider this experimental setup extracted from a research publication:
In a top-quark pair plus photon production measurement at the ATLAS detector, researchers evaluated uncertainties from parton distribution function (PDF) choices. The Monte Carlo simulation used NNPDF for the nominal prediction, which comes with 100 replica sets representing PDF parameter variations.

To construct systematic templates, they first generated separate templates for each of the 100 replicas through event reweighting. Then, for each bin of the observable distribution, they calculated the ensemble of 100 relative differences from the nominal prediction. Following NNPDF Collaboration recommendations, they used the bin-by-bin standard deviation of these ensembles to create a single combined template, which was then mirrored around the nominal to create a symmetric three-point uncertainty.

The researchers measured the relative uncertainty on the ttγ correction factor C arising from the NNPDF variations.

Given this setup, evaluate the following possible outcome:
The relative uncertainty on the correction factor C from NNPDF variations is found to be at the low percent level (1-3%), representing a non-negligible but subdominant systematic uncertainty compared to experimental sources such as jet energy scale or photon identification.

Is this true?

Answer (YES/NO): NO